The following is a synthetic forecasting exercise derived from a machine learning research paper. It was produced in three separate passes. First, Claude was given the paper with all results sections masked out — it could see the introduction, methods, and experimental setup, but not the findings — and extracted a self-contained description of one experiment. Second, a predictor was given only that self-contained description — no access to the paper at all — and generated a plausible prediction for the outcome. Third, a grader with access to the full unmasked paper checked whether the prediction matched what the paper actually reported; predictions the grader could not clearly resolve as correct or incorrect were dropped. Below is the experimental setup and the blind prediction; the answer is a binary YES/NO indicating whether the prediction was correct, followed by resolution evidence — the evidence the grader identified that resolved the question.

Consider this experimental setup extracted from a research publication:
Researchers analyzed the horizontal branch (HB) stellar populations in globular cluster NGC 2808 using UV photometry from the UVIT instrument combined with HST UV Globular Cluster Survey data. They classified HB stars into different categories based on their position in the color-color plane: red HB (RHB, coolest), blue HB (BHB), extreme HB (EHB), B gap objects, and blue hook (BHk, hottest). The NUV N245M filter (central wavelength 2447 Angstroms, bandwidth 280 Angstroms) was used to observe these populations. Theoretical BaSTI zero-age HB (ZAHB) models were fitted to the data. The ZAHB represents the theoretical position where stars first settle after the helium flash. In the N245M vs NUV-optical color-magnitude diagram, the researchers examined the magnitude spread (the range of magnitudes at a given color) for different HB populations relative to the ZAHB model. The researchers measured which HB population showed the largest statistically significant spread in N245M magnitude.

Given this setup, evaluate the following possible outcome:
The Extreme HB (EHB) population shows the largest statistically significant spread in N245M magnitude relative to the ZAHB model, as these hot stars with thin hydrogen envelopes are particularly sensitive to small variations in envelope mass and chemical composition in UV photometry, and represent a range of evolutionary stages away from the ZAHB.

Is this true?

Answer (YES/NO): NO